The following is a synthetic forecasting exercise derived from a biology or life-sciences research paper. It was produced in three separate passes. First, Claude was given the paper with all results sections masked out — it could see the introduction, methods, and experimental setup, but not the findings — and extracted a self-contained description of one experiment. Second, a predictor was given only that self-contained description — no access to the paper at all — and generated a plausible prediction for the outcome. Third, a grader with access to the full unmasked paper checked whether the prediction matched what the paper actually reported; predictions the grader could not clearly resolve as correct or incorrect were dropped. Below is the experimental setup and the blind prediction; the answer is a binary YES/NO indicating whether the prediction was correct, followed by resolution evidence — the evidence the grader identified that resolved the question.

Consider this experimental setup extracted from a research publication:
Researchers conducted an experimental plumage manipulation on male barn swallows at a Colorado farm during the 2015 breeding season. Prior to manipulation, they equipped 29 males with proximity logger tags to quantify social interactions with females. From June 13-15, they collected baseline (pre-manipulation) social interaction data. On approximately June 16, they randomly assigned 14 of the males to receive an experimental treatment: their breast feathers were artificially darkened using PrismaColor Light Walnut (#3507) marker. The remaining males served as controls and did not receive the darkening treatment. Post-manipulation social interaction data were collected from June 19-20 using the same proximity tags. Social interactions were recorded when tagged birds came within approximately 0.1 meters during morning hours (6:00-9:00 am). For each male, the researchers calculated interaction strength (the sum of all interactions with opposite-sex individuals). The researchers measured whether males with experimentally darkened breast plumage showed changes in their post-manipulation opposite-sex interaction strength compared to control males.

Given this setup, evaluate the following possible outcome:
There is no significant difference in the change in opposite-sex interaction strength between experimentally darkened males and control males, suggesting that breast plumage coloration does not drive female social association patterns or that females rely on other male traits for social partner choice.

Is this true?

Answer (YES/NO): YES